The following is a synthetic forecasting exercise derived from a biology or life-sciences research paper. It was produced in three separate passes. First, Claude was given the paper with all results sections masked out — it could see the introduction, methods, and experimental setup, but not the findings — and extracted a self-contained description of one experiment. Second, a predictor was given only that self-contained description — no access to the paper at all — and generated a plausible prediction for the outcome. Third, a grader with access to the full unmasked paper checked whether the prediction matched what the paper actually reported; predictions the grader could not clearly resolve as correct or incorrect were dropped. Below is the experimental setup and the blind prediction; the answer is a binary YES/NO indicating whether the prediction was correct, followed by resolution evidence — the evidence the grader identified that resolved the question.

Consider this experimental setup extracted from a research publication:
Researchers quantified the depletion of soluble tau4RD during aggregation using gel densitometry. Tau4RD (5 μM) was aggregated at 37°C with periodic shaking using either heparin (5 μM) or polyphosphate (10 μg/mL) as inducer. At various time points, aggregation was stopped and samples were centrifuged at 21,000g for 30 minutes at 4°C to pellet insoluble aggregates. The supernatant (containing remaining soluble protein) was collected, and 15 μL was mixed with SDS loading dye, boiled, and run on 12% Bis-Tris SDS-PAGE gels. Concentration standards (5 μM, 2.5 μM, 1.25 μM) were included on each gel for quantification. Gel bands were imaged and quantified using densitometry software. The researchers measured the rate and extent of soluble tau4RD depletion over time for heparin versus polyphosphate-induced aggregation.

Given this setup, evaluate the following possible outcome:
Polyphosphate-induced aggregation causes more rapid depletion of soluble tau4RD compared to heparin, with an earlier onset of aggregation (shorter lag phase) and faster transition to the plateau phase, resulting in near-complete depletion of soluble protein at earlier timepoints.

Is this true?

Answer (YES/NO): YES